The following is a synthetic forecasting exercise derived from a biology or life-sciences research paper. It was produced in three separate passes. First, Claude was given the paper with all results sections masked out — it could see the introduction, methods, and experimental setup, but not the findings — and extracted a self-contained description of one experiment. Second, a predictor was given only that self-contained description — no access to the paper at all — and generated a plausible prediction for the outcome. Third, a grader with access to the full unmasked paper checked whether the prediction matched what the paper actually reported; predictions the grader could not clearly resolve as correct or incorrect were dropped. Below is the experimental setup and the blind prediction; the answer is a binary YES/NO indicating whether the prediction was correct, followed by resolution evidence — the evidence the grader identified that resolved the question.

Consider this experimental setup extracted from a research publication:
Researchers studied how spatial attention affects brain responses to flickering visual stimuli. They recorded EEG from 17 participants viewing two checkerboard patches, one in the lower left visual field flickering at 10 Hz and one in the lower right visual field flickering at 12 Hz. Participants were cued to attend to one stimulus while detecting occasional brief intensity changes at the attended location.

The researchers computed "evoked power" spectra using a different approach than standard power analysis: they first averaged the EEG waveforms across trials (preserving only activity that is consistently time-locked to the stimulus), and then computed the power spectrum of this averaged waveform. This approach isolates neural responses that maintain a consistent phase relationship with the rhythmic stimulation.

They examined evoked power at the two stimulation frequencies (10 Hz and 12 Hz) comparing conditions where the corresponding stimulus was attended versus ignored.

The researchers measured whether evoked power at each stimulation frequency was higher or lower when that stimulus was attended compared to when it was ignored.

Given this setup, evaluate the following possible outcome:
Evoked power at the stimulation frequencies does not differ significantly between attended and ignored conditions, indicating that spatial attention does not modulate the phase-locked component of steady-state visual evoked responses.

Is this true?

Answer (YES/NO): NO